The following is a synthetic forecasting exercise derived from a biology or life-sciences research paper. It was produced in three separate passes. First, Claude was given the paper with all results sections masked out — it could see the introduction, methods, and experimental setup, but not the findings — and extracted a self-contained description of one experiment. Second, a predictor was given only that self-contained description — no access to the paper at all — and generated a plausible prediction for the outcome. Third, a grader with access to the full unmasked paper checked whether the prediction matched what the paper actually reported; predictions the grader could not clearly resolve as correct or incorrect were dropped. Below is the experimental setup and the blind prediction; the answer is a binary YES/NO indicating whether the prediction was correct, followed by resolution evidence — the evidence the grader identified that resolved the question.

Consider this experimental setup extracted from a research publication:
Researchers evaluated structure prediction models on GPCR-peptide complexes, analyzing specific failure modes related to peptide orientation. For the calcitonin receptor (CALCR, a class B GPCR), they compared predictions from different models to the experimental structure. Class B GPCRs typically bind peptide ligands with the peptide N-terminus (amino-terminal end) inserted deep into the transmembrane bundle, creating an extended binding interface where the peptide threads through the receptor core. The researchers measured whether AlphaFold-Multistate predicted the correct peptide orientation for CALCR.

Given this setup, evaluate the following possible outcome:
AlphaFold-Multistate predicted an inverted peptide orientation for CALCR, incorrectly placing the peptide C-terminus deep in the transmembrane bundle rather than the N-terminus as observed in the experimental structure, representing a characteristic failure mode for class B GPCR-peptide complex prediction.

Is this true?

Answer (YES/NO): YES